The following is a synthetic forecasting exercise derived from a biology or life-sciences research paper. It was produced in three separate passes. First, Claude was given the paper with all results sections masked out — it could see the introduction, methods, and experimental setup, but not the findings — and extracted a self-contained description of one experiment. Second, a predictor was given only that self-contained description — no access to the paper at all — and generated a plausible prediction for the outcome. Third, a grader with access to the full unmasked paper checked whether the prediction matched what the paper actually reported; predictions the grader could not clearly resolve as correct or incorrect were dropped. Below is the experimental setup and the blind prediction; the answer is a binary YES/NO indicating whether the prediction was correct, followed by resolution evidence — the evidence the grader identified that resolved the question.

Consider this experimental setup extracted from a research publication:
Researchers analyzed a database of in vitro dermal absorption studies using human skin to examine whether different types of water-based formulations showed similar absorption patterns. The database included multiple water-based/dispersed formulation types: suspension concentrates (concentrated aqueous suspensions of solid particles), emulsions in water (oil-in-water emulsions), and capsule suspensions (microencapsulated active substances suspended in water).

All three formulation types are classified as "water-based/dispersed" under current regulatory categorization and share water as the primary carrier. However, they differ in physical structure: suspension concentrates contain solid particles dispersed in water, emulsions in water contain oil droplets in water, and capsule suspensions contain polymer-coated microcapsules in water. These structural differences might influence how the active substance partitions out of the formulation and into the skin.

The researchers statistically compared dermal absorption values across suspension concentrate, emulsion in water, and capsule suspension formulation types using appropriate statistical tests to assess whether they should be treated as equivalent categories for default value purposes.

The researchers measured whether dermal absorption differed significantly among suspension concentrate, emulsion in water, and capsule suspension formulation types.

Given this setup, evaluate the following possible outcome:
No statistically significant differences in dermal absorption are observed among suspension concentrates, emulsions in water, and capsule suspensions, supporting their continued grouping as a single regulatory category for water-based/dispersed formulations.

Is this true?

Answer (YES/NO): NO